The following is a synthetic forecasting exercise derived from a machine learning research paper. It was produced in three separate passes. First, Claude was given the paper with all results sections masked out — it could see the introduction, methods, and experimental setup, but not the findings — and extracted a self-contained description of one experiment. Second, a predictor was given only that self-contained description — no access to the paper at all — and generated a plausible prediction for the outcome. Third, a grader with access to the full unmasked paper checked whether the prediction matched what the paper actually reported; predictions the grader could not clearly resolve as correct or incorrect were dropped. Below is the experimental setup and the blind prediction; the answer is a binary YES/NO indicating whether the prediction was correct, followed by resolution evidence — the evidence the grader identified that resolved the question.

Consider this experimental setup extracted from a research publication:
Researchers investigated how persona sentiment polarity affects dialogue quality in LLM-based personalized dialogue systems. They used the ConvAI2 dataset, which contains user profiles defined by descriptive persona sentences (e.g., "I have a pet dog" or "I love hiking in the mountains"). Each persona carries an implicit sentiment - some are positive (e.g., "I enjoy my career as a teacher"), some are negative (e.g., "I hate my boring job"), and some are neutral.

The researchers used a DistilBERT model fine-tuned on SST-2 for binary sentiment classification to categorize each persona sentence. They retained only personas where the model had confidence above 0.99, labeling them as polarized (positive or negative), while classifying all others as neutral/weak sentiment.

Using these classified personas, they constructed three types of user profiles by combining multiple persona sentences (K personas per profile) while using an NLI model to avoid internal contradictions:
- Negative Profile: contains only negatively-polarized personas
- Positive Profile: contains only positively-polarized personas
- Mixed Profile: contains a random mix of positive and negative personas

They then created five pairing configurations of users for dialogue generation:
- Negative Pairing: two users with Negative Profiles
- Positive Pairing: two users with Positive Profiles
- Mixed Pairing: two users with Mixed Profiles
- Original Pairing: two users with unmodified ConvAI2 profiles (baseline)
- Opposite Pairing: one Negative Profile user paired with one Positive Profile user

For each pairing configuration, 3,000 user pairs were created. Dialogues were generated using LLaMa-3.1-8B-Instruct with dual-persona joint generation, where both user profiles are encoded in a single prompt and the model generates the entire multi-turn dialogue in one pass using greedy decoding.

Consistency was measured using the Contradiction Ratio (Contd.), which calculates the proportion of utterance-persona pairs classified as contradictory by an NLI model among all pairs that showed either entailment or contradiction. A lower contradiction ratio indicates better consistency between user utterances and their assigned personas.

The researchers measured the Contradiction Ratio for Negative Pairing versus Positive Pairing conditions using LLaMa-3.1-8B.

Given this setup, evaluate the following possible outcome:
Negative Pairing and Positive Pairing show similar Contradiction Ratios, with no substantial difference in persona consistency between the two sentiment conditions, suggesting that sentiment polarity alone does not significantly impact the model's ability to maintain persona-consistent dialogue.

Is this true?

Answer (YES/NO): NO